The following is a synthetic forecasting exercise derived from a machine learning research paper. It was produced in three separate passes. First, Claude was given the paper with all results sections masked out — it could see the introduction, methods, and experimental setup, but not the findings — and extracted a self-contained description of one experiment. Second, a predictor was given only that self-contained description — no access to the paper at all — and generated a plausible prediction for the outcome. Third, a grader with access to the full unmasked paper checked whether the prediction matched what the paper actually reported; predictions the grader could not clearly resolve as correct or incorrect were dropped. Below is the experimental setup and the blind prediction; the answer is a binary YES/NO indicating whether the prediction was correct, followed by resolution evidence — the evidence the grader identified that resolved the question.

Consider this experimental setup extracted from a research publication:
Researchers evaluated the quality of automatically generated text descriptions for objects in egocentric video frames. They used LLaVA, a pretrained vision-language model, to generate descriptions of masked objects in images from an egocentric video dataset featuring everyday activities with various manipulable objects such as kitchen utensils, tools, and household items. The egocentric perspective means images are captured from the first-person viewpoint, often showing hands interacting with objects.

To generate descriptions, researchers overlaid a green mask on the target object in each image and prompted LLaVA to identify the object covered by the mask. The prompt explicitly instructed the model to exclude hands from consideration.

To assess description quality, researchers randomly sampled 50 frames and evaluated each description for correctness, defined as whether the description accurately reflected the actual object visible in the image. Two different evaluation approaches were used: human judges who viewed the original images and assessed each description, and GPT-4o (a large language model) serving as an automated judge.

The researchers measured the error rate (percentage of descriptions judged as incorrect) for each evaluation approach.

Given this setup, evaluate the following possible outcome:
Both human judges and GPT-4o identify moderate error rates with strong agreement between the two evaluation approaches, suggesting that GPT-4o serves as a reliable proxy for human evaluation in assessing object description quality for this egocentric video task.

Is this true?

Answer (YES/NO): NO